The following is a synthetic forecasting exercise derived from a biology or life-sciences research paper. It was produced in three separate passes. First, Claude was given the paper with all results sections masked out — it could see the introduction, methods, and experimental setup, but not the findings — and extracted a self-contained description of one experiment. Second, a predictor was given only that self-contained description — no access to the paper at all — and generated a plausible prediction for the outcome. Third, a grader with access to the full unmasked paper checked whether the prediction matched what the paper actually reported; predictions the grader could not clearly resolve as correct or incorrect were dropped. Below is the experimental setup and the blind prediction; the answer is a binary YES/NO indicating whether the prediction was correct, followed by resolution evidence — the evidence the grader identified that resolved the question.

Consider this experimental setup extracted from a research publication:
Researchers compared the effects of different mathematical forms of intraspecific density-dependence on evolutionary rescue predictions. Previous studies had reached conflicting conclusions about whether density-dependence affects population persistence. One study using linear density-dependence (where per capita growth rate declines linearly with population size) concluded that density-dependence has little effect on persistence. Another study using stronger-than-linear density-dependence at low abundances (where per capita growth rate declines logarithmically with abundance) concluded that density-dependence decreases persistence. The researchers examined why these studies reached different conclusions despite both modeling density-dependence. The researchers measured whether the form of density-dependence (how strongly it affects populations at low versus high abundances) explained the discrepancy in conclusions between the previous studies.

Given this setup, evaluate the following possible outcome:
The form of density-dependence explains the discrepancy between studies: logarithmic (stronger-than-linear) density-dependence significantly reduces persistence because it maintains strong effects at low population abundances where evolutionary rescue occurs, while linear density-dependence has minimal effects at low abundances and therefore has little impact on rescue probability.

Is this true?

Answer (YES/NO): YES